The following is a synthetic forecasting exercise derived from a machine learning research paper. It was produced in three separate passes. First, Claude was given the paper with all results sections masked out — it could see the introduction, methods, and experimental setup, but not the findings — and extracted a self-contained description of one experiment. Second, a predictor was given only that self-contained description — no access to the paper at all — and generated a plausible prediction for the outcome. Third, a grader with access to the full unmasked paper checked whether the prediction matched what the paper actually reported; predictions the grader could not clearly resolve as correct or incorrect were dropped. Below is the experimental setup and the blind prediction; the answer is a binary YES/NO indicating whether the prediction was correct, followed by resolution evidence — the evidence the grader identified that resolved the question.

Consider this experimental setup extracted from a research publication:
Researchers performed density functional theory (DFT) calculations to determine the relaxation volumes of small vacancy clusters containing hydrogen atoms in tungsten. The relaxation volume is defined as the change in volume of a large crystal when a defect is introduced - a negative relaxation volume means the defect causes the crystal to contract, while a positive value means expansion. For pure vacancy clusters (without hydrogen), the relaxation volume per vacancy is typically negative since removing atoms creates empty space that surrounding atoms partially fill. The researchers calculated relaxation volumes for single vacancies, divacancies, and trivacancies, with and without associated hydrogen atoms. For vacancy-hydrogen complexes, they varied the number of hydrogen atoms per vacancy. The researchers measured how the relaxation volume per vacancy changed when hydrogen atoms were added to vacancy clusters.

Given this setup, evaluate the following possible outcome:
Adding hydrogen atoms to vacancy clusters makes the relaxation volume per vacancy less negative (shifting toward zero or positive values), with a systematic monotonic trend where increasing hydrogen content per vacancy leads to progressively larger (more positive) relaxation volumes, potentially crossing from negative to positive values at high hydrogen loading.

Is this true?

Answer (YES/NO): YES